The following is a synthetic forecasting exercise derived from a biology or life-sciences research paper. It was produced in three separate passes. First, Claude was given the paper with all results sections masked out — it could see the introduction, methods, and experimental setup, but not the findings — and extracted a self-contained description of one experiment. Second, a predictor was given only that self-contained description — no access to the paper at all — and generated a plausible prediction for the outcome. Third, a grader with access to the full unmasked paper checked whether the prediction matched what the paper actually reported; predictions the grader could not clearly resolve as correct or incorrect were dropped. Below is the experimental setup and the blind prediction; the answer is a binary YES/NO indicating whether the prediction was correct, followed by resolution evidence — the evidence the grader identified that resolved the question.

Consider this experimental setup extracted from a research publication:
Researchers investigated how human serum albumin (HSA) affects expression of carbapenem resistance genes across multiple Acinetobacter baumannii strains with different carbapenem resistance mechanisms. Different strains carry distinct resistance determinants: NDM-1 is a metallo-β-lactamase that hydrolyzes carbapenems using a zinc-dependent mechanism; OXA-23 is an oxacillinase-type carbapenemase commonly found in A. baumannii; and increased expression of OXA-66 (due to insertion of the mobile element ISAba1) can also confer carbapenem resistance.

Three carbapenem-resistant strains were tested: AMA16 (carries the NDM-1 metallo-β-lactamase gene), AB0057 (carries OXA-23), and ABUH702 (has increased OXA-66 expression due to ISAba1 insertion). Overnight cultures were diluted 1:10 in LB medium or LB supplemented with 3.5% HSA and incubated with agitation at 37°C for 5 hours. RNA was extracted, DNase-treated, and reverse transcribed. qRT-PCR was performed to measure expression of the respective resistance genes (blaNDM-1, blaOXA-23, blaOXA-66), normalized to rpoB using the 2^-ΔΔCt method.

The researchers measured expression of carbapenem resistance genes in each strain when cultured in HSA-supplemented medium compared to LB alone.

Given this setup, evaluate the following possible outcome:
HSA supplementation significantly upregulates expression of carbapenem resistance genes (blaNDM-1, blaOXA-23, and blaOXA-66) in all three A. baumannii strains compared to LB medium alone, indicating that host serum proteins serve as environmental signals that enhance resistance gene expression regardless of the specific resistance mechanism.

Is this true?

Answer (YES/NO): NO